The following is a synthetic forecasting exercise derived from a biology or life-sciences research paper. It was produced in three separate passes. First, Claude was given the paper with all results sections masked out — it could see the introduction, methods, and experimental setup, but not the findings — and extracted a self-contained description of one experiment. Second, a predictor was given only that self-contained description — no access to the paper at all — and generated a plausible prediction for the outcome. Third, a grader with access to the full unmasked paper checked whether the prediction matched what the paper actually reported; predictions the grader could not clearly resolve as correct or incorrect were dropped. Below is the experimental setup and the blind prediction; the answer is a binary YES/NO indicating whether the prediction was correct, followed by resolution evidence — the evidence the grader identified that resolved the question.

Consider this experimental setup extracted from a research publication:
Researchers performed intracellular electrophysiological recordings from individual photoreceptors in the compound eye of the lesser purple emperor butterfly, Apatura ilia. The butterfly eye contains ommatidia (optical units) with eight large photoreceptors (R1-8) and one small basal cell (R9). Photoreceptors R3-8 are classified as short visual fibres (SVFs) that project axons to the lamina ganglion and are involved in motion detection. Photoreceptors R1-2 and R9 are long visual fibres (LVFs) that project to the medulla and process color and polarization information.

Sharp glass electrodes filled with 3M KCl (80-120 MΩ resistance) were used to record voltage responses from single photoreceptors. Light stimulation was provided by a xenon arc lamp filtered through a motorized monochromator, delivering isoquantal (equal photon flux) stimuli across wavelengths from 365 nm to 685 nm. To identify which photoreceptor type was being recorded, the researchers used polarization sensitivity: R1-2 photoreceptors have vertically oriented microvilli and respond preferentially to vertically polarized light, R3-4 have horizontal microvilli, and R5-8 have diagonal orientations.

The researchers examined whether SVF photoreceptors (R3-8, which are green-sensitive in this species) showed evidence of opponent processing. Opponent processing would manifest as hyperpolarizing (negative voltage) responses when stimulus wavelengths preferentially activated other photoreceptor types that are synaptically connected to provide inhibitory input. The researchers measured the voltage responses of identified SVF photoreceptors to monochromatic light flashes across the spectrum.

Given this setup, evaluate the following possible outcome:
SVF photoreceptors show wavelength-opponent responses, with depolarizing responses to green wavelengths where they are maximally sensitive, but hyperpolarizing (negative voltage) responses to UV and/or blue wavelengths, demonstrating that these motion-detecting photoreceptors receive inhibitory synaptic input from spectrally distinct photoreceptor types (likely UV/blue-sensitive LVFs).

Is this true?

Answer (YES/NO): NO